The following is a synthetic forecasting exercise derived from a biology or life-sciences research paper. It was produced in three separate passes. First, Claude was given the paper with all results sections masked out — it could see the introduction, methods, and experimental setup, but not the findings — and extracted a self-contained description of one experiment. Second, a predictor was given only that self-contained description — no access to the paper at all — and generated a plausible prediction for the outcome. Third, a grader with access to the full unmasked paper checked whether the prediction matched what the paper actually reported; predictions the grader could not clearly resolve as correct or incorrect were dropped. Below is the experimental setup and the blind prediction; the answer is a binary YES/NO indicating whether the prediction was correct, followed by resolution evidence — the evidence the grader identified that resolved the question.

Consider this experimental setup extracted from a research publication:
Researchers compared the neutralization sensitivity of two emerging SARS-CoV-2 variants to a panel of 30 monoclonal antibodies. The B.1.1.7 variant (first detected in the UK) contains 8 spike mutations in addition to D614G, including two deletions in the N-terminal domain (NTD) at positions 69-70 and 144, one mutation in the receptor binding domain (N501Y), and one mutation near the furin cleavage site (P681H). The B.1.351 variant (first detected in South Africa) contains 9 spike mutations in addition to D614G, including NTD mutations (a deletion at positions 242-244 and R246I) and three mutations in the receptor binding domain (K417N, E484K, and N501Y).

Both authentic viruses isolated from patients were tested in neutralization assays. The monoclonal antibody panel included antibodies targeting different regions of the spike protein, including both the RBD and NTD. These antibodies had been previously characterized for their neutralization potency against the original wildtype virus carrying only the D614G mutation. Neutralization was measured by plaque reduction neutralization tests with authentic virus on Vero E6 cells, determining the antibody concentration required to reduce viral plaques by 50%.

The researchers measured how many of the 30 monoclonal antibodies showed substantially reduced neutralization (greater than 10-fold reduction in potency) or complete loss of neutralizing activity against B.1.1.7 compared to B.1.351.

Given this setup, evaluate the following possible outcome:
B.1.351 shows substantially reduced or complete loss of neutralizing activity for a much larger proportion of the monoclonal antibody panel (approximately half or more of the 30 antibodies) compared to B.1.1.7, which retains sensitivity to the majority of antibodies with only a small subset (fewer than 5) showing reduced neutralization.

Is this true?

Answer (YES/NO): NO